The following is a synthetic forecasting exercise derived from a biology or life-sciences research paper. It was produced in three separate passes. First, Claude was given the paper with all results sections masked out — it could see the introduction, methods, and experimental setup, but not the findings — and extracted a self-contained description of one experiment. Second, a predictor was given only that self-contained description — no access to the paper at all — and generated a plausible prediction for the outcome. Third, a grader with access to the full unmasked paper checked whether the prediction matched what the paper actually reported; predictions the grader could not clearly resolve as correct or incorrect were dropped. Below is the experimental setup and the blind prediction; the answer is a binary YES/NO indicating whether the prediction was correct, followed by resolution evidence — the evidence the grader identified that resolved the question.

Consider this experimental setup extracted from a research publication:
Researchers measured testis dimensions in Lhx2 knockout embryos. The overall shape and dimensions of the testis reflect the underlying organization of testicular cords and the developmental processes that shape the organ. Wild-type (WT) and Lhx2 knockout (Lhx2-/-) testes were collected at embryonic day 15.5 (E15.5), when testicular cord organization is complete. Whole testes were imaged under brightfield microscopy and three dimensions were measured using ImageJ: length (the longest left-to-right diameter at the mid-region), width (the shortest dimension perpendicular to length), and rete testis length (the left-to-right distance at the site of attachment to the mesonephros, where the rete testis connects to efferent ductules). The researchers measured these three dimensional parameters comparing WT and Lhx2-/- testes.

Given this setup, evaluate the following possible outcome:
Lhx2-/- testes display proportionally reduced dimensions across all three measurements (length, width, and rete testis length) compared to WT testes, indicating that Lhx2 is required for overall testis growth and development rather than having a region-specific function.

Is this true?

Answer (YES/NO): NO